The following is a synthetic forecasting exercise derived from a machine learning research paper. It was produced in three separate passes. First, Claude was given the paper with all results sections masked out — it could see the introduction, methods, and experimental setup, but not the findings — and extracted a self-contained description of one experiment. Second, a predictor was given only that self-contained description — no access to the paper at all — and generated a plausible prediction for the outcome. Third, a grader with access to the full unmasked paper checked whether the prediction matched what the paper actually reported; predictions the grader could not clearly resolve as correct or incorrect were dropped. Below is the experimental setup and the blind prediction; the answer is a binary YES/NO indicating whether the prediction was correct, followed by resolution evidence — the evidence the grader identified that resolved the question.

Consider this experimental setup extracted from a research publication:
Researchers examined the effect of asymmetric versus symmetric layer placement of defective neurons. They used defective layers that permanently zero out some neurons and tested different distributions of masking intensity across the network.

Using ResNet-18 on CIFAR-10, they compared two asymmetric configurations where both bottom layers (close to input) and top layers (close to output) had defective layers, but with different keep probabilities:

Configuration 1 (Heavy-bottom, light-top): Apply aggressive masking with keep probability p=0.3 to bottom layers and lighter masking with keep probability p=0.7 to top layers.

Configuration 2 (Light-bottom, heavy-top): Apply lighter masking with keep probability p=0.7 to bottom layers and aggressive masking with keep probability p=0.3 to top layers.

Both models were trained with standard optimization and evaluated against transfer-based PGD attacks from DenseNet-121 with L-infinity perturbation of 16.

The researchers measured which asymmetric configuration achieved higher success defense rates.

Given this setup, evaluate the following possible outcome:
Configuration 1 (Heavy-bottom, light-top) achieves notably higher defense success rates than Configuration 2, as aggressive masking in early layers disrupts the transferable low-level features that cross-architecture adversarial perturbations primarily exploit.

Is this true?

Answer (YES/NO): YES